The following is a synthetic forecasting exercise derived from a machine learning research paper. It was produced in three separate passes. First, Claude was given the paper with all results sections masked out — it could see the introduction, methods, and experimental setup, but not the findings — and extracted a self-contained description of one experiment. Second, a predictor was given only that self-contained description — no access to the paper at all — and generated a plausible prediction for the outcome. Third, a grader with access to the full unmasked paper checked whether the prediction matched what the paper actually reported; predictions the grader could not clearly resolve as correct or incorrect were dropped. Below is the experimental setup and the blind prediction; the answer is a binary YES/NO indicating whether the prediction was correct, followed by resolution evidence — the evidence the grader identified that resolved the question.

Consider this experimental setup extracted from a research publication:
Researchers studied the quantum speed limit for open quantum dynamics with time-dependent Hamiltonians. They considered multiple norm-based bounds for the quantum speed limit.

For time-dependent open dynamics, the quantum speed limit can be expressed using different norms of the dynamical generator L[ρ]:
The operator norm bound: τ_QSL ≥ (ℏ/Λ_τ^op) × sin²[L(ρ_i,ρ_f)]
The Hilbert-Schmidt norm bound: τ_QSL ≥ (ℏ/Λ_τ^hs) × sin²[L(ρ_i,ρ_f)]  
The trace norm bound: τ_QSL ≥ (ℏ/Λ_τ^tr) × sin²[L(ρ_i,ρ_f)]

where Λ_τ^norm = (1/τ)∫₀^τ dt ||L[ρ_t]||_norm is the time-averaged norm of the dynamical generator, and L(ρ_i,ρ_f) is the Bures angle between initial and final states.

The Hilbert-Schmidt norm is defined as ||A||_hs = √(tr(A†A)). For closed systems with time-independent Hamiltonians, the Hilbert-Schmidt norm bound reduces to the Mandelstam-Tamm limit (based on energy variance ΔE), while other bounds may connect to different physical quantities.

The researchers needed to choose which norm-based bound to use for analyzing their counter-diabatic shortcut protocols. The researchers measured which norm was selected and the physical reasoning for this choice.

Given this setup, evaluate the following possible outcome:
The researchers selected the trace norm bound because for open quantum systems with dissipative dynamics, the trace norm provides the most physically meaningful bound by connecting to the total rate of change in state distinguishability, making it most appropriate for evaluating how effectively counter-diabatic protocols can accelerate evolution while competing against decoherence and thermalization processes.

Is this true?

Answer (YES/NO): NO